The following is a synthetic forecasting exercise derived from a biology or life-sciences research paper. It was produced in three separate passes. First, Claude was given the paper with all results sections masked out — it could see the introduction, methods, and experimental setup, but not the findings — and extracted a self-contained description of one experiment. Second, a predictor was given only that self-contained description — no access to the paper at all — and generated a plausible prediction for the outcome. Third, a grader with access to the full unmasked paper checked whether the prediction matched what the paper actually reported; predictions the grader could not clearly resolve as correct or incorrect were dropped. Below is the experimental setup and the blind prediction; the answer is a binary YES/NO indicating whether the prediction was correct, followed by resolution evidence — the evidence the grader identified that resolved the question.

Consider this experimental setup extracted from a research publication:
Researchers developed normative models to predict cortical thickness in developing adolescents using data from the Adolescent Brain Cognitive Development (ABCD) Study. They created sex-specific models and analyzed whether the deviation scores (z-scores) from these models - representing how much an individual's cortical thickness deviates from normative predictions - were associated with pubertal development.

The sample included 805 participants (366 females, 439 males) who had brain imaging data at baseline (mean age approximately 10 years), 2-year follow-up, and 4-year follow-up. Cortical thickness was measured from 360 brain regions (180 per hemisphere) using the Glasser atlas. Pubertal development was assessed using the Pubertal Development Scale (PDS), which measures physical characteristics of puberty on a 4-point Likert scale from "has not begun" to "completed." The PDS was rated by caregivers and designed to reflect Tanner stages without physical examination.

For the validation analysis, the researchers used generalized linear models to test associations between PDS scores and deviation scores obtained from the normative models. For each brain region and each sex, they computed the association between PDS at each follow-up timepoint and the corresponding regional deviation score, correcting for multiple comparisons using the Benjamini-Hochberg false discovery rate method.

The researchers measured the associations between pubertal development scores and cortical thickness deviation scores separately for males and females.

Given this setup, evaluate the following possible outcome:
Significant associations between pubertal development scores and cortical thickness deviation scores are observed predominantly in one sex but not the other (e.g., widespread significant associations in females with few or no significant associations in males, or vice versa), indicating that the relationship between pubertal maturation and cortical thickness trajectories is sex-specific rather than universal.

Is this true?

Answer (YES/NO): YES